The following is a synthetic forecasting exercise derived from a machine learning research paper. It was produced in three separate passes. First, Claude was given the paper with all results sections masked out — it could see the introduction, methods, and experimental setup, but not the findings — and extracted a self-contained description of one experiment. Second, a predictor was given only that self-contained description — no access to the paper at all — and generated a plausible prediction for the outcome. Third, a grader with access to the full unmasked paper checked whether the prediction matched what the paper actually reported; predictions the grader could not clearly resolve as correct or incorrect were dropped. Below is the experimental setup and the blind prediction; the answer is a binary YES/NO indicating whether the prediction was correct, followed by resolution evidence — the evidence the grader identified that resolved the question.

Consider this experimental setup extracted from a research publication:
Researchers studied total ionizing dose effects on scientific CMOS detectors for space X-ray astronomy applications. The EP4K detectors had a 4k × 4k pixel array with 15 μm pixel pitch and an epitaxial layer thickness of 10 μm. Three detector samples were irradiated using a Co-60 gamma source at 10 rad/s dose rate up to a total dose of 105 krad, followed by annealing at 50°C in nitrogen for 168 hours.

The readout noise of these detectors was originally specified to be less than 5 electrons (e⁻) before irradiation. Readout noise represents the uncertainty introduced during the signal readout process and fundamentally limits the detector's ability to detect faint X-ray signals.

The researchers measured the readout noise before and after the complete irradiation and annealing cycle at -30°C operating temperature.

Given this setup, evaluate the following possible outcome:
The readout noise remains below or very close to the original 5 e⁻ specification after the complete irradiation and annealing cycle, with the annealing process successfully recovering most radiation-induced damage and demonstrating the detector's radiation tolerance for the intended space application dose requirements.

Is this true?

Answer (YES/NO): NO